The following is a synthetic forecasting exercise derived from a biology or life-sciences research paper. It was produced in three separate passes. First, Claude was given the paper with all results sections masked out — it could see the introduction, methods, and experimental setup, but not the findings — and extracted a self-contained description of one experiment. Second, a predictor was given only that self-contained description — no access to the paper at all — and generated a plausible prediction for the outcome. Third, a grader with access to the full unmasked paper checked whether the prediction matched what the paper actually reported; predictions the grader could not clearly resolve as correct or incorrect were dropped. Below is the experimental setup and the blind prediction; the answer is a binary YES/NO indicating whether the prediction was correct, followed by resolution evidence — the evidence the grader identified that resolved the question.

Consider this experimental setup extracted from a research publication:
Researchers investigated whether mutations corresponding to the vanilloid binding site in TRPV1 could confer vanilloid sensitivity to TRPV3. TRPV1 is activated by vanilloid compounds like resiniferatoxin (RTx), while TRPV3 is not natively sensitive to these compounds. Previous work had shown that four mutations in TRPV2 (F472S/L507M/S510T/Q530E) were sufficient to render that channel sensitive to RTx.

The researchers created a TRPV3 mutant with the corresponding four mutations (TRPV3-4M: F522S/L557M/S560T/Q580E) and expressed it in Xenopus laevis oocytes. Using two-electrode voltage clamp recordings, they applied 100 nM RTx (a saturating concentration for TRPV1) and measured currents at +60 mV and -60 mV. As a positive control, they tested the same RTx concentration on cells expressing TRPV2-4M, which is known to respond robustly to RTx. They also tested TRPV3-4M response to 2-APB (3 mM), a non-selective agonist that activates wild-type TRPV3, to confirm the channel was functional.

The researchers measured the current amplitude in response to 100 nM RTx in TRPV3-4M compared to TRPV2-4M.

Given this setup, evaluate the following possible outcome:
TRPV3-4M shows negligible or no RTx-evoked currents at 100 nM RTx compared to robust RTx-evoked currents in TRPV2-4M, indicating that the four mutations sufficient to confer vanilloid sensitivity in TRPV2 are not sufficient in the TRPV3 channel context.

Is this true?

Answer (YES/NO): YES